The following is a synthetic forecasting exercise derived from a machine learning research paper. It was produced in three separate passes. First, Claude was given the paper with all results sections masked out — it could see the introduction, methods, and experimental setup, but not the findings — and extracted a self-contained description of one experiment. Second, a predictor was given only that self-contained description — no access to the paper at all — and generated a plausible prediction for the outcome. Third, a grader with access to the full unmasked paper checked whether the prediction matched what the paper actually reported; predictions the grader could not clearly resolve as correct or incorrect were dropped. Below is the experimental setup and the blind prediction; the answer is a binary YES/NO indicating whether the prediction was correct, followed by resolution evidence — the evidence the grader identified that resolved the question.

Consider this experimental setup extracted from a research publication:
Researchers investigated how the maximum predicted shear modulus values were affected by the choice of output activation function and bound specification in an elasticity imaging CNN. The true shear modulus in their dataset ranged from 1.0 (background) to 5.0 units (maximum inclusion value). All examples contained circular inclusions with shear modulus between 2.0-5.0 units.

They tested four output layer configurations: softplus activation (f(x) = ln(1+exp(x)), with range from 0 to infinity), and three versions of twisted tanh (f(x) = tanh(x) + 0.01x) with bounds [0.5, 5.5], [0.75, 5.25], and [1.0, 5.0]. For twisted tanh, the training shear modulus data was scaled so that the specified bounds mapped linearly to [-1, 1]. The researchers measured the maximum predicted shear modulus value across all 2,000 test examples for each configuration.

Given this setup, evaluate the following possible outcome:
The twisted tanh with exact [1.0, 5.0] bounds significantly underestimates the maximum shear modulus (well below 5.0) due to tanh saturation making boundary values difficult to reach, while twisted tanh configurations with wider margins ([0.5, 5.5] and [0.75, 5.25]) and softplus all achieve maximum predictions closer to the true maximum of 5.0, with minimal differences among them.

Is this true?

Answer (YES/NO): NO